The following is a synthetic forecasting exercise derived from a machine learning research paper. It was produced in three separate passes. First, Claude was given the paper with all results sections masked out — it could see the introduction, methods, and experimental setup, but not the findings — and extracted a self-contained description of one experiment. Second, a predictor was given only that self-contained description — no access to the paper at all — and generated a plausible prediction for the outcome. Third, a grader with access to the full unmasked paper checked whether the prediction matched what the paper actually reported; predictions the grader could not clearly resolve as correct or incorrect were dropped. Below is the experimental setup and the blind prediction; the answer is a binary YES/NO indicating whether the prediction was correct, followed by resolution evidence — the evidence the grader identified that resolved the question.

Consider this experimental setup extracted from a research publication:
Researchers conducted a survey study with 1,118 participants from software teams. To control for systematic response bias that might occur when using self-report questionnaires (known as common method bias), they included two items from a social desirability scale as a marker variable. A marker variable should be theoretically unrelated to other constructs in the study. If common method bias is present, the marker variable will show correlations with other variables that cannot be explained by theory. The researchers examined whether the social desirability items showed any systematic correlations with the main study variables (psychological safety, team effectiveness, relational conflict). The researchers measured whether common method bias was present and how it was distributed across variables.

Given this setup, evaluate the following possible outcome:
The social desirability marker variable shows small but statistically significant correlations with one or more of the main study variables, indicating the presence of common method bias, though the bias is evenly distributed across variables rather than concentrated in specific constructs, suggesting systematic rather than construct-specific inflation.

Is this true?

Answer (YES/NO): NO